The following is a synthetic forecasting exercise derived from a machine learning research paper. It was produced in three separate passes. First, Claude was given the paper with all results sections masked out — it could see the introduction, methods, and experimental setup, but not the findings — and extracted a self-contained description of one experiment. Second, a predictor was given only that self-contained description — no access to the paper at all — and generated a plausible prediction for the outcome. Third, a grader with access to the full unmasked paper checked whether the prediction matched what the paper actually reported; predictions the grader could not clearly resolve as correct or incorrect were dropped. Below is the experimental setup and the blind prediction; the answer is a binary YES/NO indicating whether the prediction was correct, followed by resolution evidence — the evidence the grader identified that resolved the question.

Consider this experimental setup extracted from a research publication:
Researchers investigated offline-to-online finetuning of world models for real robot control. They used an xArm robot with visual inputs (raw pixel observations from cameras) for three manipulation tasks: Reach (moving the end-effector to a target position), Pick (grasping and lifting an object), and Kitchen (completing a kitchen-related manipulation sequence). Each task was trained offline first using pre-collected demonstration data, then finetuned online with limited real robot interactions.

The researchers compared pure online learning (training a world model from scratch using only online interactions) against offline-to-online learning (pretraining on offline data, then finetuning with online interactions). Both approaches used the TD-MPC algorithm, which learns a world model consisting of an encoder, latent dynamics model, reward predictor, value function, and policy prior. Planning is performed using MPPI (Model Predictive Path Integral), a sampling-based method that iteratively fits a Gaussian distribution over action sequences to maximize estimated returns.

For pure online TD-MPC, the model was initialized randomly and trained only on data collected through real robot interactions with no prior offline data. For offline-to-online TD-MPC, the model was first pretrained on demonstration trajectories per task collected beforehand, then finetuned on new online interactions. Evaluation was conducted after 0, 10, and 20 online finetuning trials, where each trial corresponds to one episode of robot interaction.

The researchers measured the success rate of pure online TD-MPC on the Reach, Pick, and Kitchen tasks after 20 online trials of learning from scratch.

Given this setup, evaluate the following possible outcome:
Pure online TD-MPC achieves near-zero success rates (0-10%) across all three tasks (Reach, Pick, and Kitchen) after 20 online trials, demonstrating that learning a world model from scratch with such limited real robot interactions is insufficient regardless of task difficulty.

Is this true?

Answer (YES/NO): YES